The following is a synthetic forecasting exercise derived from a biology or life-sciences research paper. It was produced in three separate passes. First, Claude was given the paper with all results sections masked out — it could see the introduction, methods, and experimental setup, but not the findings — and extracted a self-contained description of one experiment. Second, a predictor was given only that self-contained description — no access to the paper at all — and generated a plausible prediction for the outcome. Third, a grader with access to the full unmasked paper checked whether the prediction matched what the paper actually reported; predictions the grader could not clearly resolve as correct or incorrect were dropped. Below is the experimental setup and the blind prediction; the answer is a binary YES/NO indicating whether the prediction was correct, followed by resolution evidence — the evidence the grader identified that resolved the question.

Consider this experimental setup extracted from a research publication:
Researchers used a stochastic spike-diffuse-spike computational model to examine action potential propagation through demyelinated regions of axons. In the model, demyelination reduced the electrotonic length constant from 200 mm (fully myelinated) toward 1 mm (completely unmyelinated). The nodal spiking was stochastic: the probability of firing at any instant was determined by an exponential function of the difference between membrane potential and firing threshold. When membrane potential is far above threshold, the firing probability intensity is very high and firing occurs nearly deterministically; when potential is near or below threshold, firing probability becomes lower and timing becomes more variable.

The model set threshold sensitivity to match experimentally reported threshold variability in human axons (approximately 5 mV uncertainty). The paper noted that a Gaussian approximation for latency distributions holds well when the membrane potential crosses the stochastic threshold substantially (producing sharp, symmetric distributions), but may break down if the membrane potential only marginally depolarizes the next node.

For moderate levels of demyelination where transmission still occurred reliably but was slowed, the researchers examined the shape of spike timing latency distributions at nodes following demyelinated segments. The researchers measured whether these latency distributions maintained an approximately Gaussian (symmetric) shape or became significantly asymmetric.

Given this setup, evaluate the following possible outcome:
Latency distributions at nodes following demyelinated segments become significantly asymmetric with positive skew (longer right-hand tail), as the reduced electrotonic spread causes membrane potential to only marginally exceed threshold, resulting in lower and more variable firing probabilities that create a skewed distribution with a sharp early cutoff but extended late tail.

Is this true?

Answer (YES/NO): NO